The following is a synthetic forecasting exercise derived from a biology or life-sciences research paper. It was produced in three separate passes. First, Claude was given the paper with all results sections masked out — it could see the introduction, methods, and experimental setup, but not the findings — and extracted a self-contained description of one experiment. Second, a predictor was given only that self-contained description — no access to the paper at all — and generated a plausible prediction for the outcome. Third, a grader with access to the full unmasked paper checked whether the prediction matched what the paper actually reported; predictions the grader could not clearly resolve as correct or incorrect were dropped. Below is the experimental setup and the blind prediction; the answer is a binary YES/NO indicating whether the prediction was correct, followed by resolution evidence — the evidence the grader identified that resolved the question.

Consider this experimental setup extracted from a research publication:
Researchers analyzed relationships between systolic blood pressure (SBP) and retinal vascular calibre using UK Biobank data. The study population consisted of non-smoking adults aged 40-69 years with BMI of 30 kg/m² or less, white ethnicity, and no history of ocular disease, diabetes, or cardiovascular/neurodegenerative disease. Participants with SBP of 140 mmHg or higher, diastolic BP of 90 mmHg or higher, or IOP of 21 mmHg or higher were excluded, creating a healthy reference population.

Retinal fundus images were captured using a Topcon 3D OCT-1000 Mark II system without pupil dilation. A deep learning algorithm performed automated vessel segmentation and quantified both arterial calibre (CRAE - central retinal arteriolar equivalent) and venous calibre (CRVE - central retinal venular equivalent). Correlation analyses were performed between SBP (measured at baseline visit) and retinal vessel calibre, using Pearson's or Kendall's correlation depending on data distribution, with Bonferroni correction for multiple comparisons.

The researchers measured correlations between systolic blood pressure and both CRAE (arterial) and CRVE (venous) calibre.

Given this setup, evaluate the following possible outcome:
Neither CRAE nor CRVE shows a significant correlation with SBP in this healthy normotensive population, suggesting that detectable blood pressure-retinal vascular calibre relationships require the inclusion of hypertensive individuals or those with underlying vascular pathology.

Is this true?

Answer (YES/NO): NO